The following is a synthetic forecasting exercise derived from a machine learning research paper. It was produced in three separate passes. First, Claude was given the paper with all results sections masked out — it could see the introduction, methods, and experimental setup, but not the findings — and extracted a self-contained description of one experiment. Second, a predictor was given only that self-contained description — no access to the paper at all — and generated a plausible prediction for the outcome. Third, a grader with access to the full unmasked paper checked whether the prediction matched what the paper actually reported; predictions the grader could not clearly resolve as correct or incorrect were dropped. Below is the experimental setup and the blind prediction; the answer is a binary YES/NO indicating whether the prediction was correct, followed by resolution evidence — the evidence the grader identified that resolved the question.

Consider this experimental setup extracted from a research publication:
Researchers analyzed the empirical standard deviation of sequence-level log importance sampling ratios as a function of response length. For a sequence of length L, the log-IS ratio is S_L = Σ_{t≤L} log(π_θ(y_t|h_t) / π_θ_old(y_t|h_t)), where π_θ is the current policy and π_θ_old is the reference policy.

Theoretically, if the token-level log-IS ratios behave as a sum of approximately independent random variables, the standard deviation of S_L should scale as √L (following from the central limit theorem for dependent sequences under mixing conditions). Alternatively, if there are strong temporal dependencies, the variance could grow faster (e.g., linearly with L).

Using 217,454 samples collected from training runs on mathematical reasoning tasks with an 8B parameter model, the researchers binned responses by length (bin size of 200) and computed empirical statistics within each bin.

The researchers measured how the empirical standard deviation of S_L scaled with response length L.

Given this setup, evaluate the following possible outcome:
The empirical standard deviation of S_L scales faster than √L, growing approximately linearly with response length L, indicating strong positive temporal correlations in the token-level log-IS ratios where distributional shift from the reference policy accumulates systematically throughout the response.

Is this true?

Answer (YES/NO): NO